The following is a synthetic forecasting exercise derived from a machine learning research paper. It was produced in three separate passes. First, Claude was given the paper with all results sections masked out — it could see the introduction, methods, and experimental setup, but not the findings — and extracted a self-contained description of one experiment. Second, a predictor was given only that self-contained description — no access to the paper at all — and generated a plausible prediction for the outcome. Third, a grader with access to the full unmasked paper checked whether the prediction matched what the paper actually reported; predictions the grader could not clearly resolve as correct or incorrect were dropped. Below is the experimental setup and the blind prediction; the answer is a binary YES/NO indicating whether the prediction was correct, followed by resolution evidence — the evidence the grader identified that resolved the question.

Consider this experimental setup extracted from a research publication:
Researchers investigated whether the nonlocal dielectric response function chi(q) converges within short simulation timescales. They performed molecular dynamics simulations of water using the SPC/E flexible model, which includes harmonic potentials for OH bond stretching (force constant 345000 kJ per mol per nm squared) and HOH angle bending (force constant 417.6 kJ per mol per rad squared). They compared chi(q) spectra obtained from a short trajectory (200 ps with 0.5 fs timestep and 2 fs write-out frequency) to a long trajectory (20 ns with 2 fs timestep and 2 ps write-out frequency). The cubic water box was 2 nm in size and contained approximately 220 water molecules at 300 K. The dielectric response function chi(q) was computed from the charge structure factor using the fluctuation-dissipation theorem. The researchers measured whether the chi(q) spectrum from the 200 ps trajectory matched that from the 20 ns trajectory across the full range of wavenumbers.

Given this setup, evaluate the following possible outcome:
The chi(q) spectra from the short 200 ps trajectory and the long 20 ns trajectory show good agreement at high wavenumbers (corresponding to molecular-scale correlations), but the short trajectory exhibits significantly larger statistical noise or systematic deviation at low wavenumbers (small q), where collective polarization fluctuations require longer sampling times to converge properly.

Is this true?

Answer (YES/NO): NO